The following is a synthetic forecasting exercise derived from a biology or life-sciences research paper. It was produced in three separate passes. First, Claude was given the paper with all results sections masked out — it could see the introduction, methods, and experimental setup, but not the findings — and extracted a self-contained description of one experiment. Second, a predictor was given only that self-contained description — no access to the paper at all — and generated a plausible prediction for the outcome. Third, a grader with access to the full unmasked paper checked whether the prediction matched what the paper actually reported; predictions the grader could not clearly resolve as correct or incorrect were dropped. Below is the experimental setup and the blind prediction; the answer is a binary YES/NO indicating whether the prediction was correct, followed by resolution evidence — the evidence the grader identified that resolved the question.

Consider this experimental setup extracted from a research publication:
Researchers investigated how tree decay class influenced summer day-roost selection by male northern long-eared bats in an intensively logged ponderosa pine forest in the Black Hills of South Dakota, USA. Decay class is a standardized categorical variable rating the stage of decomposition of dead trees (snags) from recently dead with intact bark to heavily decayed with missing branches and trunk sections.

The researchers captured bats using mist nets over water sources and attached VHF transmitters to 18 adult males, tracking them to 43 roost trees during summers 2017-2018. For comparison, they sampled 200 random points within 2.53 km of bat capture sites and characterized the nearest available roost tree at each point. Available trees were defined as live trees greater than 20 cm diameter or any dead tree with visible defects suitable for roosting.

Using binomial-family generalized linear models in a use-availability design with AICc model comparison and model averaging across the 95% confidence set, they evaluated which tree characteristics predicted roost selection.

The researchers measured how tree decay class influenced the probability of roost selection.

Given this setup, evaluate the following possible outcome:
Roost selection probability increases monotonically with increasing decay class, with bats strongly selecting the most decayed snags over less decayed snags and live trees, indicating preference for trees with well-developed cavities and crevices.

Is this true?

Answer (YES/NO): YES